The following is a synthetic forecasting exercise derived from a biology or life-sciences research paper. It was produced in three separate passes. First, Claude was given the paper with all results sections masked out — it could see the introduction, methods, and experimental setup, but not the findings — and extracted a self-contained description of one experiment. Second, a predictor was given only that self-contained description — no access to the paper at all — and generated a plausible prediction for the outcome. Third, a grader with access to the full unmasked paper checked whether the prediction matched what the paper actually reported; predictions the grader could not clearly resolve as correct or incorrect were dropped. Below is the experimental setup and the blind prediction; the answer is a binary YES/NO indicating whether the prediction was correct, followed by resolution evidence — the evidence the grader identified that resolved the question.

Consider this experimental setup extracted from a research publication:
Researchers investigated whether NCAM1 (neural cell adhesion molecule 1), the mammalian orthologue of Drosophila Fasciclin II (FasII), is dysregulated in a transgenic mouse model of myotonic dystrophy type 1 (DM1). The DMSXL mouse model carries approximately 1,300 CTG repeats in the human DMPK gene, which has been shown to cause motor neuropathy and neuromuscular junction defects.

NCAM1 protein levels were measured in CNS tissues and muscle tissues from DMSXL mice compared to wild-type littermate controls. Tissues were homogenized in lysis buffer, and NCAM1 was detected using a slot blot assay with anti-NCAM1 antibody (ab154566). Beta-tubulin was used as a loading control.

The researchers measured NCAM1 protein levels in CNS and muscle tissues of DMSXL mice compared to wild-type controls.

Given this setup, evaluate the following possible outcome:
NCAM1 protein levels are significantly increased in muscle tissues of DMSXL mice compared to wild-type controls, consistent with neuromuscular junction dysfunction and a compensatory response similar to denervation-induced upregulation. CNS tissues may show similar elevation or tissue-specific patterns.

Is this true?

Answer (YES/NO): YES